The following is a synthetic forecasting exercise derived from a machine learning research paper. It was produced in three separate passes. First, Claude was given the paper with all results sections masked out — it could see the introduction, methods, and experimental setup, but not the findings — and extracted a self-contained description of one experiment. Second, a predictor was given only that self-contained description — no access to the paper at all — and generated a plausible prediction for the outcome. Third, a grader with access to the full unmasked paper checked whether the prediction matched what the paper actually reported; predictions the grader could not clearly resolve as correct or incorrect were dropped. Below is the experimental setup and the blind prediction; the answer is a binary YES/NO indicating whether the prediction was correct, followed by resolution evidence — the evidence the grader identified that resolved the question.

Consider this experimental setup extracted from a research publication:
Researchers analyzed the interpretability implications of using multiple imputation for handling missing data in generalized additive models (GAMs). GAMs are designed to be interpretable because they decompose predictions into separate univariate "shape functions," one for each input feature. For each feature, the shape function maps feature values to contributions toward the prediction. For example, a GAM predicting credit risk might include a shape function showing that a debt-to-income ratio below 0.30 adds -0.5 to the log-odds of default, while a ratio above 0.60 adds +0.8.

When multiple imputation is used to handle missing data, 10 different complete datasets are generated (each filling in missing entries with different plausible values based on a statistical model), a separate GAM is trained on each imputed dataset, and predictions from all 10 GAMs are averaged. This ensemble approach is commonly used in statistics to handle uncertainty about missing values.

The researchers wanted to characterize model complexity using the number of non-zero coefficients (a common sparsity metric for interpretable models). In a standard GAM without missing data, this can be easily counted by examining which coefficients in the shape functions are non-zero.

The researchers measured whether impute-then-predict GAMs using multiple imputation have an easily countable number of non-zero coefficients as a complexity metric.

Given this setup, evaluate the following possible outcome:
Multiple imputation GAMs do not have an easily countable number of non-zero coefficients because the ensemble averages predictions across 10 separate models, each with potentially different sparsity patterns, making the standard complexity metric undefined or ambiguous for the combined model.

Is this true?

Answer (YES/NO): NO